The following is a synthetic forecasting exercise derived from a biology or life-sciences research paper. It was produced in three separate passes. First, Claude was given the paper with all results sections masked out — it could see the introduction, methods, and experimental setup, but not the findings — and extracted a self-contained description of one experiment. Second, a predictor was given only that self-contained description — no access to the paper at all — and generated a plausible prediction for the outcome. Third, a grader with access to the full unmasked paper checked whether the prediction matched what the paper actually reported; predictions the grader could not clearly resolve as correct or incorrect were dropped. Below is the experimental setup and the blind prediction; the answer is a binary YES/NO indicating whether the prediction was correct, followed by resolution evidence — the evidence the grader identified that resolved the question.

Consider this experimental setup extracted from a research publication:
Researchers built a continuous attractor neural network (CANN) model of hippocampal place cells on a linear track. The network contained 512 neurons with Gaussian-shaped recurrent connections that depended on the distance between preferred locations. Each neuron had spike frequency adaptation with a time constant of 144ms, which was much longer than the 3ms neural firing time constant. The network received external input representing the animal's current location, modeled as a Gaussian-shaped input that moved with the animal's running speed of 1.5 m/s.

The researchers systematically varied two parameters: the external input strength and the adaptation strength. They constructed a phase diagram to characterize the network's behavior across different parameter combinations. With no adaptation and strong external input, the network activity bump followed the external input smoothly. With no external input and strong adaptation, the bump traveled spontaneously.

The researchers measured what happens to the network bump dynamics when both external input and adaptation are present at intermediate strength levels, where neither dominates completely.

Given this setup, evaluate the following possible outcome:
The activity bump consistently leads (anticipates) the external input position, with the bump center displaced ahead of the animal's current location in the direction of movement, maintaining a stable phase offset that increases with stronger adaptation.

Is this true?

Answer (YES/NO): NO